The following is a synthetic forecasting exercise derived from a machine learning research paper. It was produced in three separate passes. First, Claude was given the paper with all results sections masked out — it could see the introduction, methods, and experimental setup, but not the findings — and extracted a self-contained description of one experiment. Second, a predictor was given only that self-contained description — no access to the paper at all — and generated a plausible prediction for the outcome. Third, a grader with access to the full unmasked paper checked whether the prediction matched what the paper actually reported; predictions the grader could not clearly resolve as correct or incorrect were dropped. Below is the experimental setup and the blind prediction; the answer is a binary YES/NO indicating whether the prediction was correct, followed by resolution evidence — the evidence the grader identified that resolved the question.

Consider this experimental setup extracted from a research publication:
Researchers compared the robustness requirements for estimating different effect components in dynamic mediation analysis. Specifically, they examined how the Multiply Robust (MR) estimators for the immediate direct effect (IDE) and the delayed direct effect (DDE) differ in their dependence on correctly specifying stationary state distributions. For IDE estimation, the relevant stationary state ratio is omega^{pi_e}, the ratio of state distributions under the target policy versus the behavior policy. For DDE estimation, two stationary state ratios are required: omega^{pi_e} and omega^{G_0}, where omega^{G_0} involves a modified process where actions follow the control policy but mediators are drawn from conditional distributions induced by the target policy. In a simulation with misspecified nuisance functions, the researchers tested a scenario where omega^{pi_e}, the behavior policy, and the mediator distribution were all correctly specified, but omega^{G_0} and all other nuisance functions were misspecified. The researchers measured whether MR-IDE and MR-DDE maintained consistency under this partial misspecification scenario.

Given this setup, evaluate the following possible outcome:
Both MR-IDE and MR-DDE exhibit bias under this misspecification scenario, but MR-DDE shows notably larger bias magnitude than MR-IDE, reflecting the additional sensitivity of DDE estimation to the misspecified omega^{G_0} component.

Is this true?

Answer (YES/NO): NO